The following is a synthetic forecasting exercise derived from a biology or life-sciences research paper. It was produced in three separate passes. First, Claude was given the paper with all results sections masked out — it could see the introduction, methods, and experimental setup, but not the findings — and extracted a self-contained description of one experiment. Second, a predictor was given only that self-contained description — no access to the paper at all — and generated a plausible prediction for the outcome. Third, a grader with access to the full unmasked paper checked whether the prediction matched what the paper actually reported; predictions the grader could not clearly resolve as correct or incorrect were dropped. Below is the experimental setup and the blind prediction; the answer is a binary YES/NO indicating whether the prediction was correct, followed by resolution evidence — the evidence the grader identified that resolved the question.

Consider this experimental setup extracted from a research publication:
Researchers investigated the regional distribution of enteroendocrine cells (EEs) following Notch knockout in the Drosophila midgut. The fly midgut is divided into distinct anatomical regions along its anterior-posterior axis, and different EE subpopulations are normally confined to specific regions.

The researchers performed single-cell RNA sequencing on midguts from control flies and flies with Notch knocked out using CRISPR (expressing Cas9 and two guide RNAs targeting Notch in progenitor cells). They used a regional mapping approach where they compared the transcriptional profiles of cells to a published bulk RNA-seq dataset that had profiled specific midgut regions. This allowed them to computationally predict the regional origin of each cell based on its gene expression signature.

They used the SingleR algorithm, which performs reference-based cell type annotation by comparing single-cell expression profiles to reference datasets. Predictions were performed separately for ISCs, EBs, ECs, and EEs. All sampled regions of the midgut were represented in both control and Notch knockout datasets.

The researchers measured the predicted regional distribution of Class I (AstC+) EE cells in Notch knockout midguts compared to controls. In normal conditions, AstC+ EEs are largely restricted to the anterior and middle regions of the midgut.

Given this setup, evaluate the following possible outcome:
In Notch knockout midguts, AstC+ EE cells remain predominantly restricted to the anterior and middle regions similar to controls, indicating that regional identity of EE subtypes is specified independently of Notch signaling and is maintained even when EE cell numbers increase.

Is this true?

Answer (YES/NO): NO